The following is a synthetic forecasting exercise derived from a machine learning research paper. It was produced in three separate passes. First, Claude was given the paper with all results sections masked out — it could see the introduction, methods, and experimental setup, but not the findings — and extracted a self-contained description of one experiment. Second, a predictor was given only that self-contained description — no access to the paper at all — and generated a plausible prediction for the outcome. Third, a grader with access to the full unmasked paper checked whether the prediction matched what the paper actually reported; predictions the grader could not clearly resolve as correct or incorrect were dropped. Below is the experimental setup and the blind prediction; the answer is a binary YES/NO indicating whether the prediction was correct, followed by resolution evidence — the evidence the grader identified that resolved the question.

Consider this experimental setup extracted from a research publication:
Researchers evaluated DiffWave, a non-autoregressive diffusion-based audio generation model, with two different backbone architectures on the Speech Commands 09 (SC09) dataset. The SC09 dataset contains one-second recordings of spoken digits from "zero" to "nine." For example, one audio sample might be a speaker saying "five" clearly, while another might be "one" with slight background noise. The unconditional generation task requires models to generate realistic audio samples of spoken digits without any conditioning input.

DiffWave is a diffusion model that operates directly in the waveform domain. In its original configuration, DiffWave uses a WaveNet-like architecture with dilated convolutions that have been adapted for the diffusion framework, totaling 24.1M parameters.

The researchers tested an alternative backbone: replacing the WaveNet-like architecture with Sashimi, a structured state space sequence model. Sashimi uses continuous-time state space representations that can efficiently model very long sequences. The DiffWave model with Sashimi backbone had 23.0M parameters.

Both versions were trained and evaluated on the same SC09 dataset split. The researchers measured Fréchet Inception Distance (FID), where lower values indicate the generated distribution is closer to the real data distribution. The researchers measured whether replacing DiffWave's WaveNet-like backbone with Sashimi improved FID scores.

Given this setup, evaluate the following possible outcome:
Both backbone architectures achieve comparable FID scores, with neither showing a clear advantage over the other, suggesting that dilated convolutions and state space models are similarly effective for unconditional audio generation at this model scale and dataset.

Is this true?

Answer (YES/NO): NO